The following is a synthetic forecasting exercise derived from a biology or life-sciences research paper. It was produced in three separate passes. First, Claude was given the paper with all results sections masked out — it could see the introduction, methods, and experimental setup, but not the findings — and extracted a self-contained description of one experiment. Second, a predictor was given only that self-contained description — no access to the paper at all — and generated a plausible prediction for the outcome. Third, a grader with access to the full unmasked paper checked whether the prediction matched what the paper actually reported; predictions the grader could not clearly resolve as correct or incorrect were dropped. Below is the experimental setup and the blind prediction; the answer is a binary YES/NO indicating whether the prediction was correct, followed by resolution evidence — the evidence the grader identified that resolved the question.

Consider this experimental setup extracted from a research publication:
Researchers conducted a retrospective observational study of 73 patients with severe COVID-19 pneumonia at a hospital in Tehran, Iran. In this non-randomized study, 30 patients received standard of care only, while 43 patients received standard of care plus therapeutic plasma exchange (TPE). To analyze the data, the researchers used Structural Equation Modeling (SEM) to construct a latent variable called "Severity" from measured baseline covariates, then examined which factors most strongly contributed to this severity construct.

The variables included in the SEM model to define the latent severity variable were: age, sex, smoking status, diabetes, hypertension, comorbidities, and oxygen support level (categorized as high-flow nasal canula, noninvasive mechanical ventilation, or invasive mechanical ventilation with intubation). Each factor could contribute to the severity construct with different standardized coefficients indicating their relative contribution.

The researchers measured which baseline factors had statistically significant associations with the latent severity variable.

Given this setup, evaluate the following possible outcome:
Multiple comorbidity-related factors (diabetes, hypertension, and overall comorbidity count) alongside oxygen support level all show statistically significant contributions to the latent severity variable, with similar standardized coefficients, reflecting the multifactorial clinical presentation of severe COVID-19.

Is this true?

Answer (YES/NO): NO